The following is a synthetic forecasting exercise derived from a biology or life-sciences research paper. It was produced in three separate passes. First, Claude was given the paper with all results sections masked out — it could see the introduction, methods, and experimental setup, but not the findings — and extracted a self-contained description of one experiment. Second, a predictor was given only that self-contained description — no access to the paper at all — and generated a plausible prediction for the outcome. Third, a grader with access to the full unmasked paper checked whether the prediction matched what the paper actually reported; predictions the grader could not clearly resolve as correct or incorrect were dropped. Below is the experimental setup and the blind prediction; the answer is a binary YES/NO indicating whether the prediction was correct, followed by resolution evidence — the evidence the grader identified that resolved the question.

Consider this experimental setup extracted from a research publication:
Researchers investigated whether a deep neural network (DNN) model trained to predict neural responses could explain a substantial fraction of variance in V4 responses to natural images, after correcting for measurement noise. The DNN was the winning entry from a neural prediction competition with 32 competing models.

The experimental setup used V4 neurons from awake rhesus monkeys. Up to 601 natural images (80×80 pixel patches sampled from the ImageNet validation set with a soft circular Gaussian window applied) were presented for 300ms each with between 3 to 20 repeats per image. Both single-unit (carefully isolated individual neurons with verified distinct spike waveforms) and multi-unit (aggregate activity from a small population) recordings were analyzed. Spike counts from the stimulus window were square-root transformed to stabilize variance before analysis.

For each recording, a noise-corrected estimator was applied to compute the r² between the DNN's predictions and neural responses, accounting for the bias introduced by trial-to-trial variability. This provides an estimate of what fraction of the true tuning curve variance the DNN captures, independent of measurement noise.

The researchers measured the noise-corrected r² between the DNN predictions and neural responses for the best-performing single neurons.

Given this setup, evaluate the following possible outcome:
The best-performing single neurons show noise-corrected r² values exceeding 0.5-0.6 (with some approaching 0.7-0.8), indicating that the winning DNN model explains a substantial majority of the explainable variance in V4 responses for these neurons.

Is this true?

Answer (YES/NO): NO